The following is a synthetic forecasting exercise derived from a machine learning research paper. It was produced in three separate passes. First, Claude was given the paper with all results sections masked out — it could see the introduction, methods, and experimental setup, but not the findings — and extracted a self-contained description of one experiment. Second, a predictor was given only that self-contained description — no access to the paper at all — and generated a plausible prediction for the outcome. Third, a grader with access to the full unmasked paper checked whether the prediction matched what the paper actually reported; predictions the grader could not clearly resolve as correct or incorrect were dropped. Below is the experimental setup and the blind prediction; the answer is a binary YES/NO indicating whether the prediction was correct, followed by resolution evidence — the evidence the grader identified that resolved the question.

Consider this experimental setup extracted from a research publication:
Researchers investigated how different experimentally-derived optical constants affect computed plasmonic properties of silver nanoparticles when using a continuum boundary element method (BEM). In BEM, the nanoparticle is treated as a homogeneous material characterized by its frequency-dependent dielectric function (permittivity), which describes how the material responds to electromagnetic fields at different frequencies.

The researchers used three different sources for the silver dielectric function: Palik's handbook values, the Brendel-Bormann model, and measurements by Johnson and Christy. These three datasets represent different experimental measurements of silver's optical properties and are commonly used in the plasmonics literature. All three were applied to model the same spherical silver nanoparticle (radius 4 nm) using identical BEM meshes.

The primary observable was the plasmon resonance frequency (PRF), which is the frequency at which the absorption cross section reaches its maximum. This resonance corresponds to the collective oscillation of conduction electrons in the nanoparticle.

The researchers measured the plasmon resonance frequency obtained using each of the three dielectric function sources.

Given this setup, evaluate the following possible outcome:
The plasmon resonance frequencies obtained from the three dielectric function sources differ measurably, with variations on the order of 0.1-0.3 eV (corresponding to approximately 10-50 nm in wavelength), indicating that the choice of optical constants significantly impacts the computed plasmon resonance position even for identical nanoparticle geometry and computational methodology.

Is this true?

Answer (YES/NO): NO